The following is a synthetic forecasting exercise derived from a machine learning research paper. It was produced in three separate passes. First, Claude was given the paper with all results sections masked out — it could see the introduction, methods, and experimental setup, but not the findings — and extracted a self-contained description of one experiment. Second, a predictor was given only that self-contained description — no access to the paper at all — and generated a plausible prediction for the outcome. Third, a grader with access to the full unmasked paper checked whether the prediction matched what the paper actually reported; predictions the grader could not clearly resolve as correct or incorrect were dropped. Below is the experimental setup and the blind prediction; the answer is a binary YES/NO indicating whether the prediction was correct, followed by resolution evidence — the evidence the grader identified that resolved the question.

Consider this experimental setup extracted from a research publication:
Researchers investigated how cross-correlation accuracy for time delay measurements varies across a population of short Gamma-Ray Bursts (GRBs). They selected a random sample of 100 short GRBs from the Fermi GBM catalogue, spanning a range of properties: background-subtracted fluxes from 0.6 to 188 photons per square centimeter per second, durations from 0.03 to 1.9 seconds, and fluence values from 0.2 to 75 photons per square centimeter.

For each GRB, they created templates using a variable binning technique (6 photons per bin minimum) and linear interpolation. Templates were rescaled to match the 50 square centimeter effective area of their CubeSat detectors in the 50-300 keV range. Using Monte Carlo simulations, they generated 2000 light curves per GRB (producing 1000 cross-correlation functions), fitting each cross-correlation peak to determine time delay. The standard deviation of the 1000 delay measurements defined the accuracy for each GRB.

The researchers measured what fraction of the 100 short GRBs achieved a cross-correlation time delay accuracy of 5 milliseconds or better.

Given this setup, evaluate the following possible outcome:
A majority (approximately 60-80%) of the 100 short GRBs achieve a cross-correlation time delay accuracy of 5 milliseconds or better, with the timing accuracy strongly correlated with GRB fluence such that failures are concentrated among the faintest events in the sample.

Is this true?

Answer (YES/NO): NO